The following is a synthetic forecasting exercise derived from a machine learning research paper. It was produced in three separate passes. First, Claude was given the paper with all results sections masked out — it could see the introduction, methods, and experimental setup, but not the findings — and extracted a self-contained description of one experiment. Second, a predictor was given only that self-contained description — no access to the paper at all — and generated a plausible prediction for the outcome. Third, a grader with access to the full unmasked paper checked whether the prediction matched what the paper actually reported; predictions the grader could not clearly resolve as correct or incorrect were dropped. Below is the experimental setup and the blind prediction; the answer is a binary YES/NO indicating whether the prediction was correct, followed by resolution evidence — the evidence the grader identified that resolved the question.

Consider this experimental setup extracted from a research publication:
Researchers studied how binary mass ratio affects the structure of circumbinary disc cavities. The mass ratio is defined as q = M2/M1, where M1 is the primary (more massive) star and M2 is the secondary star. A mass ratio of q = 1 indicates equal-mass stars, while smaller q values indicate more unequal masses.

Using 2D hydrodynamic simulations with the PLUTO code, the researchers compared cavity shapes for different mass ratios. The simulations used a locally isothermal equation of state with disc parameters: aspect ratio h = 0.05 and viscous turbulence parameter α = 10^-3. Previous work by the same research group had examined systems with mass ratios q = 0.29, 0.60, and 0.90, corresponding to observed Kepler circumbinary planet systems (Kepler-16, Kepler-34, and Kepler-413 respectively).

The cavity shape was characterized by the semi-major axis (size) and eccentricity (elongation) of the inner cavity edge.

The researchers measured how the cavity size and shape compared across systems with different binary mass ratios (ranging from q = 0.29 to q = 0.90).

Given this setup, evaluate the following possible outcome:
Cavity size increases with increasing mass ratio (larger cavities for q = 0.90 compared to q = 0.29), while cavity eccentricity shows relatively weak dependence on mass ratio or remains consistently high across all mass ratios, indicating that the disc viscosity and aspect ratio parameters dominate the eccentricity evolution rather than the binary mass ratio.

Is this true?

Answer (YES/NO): NO